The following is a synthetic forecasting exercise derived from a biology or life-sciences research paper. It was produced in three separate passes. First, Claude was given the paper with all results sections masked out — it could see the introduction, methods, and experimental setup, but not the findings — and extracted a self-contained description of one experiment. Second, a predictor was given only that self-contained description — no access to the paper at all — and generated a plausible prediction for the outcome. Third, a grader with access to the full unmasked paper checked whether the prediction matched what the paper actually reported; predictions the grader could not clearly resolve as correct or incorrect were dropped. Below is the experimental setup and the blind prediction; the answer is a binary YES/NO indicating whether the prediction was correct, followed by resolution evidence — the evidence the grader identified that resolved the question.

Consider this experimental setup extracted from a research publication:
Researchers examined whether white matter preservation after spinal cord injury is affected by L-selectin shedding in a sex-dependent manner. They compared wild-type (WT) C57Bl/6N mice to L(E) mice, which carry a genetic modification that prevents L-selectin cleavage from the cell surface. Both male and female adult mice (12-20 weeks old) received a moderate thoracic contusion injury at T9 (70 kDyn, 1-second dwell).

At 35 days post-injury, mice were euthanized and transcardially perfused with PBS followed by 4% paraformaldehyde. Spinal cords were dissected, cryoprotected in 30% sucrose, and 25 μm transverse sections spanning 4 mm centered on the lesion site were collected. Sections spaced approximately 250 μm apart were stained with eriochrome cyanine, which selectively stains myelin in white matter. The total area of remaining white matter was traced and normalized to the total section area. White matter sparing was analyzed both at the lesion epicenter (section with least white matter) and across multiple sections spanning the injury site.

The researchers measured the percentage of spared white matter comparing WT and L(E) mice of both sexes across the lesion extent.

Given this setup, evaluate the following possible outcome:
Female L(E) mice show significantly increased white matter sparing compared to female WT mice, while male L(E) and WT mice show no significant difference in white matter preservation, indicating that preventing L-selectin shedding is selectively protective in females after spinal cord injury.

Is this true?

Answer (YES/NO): NO